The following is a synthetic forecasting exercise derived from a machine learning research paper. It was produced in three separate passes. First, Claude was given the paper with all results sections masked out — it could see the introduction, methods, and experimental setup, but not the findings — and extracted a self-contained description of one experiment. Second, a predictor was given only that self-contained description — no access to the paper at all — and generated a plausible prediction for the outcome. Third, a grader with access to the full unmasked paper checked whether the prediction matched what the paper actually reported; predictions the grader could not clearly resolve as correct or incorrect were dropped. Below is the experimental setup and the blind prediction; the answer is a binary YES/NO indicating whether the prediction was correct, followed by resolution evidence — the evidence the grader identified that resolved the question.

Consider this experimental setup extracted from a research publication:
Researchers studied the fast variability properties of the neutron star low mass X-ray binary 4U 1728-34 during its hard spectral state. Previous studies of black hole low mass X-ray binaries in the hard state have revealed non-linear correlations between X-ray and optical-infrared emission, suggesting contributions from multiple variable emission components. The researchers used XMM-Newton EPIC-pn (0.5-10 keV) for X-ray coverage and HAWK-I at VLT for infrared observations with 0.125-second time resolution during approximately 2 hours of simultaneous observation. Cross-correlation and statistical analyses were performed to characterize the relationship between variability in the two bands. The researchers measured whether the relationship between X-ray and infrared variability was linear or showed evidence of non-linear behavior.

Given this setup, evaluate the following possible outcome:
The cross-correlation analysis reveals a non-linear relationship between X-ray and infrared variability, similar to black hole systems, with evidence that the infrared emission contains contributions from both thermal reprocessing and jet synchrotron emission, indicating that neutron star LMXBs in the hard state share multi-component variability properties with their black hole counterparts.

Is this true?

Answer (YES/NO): NO